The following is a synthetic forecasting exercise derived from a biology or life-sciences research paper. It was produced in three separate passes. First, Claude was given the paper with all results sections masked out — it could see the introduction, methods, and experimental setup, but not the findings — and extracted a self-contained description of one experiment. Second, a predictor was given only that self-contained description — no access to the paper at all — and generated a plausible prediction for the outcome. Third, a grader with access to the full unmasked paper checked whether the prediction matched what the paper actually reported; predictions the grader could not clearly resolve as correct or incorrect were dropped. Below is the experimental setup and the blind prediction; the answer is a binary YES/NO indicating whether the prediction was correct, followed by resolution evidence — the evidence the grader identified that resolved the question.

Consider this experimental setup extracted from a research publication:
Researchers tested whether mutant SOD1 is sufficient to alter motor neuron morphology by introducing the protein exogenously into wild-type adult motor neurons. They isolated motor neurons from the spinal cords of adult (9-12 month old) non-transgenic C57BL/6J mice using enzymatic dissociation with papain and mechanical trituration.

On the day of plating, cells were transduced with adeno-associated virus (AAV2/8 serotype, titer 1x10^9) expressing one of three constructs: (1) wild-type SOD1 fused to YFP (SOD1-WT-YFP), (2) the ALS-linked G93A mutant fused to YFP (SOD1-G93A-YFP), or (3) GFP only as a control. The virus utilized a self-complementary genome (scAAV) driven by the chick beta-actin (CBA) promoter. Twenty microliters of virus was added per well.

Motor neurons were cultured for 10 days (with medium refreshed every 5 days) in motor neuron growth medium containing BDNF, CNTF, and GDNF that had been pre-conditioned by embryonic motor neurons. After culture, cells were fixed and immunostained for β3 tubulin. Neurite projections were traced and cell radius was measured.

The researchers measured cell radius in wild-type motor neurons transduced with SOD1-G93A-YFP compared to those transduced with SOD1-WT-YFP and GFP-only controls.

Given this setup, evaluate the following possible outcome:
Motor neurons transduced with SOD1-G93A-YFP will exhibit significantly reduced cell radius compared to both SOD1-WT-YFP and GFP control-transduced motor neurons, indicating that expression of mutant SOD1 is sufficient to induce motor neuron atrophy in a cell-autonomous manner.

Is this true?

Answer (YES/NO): NO